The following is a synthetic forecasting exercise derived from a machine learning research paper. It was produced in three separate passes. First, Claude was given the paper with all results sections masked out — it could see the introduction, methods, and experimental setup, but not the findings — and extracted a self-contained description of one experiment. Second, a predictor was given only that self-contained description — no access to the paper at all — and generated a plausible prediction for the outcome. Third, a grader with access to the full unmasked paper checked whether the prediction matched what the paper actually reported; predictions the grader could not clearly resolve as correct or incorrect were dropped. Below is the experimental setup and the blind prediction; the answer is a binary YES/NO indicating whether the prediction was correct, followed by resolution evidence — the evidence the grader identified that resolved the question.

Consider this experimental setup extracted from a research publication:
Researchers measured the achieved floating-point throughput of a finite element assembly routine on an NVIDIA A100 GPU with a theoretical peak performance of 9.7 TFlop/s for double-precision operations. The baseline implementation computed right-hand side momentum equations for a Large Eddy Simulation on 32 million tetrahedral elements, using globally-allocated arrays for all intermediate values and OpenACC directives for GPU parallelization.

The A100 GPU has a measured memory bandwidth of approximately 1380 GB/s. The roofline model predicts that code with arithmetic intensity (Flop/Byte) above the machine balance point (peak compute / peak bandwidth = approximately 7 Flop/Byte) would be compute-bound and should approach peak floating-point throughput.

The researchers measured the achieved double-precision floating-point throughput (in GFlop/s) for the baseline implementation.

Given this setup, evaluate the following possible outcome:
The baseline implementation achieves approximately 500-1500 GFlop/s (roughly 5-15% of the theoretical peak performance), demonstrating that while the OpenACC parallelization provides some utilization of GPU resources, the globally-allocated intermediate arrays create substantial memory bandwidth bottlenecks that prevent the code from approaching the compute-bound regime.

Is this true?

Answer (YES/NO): NO